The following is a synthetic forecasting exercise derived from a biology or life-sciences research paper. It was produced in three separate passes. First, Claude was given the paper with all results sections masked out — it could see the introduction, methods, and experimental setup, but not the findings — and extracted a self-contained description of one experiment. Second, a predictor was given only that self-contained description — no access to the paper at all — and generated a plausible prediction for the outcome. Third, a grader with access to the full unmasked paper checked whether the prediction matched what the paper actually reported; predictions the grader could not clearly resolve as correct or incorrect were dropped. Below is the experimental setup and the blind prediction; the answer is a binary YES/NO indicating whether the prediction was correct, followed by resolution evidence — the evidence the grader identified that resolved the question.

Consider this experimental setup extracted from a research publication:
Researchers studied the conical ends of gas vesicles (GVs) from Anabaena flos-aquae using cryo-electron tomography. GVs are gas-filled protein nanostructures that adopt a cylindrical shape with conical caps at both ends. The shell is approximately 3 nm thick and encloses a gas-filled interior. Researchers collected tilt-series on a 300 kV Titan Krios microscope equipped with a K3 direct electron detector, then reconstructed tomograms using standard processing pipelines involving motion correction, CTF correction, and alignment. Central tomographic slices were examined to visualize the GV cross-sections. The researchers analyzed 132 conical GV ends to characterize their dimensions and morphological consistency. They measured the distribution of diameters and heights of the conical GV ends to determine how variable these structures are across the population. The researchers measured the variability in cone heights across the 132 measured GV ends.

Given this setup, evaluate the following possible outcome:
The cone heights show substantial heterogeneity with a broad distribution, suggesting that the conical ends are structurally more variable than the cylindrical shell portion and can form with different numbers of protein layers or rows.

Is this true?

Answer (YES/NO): NO